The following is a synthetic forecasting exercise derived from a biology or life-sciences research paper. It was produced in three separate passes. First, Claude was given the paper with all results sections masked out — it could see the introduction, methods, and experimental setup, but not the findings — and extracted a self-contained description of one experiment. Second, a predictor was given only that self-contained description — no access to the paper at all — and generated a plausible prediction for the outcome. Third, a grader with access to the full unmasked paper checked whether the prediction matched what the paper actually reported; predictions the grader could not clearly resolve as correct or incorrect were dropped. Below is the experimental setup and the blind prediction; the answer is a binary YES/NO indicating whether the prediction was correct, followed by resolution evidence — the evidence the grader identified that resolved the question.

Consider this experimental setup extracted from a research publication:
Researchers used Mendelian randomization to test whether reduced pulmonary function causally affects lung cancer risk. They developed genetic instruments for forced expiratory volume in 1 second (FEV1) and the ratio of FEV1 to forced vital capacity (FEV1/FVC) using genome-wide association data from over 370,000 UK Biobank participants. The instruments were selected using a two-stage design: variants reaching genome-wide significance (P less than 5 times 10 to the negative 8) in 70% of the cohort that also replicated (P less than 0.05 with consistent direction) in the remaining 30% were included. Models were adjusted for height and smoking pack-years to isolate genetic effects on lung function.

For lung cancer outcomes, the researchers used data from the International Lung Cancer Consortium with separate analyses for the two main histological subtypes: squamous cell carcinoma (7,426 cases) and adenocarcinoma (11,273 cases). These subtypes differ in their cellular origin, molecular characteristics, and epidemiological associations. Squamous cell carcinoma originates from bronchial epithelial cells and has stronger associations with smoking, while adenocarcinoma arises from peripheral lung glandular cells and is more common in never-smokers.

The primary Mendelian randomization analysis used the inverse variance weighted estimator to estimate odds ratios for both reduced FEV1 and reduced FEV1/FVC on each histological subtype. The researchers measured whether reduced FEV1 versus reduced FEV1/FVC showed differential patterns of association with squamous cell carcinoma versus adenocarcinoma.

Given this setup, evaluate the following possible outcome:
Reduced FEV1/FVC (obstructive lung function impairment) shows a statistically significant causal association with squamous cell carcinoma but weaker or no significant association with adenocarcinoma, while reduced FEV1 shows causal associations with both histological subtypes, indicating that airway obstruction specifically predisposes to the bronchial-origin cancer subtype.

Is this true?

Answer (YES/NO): NO